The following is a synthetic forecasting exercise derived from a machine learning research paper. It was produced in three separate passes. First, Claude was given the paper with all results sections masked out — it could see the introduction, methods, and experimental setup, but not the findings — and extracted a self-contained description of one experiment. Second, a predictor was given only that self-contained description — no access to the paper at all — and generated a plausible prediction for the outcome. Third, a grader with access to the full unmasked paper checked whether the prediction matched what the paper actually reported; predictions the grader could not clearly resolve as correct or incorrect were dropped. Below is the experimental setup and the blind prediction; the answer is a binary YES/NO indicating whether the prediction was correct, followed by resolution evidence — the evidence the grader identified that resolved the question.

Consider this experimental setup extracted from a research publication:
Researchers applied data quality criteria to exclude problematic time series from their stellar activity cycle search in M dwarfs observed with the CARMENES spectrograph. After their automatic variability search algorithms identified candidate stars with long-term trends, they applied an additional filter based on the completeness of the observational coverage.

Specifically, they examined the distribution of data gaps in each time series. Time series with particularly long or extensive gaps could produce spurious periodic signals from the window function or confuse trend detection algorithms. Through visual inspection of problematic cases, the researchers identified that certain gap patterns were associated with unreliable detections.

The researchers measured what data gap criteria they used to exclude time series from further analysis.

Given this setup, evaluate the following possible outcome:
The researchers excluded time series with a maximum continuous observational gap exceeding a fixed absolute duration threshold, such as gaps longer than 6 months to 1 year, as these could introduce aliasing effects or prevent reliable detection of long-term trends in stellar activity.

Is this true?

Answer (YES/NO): NO